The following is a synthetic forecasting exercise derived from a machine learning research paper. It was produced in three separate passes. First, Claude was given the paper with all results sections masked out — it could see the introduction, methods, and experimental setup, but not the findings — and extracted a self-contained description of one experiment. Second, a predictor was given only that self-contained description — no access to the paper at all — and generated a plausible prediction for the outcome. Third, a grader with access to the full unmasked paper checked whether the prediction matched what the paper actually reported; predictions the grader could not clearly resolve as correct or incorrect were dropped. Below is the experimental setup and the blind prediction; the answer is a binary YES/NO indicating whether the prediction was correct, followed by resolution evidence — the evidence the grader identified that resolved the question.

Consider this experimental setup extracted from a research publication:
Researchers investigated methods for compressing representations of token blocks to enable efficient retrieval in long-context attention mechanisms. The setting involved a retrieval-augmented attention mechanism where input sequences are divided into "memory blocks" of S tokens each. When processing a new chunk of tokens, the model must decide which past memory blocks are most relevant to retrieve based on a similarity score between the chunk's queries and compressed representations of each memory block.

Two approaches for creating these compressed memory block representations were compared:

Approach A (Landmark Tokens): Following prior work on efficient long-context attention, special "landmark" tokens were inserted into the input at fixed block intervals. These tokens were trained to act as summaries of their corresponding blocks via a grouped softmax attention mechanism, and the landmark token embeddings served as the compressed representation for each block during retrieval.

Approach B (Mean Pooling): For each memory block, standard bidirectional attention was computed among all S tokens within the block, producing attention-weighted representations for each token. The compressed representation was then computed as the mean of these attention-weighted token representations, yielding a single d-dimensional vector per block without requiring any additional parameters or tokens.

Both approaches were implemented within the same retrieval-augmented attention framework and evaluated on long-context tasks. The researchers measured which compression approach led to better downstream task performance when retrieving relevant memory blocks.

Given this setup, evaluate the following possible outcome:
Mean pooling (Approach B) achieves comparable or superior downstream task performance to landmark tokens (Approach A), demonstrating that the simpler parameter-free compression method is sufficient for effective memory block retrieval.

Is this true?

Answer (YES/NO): YES